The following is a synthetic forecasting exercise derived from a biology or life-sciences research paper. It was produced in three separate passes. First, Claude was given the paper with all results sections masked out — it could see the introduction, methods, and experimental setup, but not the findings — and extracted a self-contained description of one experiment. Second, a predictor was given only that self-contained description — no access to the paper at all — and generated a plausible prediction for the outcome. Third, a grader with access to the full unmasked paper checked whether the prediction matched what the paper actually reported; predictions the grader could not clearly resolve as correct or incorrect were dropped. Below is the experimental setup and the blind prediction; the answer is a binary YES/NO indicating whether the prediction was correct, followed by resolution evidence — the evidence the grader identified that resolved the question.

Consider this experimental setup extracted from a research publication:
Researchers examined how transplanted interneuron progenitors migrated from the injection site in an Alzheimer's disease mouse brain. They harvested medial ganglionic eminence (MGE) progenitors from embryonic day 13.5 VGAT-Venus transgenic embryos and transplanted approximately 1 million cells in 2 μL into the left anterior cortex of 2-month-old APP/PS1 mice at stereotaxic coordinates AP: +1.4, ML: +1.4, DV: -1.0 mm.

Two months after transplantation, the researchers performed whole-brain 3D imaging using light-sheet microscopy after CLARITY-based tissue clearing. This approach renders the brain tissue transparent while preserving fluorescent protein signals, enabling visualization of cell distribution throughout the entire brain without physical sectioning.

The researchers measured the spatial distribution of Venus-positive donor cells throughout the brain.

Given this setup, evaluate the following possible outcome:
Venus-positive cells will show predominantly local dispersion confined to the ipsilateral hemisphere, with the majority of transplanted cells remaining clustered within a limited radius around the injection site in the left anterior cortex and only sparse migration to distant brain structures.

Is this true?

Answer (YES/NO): YES